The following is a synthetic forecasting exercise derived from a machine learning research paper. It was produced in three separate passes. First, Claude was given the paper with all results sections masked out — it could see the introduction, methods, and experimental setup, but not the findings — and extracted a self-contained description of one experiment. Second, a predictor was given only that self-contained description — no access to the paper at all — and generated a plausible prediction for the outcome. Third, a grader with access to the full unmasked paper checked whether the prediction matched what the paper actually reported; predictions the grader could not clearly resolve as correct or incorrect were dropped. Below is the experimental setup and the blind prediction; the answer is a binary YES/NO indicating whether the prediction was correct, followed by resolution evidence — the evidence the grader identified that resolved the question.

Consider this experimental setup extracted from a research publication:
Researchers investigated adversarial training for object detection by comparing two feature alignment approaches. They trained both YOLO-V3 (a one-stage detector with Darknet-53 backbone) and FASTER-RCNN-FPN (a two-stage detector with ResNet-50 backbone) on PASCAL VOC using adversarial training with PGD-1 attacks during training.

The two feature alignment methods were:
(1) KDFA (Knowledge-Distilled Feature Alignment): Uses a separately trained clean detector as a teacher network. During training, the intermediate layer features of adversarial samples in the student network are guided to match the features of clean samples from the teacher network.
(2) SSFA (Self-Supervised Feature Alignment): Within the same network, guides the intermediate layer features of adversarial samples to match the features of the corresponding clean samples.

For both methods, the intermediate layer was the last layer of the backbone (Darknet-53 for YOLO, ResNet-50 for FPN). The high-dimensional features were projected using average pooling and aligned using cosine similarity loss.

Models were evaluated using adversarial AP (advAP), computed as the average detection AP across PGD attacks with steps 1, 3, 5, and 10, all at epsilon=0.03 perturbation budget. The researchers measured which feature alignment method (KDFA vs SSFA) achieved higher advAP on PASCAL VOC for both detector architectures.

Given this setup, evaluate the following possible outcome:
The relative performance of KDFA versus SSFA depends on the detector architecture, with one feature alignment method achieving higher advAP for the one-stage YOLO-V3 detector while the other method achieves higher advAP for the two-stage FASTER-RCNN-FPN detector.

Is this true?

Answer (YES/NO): NO